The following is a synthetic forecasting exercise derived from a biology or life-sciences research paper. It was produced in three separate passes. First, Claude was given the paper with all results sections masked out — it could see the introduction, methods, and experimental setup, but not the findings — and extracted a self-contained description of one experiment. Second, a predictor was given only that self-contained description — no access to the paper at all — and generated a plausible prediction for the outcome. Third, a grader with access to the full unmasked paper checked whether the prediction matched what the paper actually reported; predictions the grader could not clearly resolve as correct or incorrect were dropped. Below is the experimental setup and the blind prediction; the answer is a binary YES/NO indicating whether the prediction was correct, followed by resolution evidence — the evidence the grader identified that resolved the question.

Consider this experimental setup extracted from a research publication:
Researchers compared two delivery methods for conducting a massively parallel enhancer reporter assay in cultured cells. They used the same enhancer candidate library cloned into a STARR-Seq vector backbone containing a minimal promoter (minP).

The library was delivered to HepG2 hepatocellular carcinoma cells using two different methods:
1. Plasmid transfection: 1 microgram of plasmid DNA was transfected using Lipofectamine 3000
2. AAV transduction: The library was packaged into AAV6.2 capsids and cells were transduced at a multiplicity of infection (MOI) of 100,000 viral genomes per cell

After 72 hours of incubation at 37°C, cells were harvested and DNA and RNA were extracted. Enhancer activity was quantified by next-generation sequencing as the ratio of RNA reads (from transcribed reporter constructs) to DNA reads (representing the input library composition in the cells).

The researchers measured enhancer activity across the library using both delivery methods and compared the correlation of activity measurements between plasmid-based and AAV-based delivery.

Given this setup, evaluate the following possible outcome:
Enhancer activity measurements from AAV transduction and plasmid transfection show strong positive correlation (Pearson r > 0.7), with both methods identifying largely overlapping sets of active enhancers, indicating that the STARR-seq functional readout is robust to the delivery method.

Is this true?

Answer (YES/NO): NO